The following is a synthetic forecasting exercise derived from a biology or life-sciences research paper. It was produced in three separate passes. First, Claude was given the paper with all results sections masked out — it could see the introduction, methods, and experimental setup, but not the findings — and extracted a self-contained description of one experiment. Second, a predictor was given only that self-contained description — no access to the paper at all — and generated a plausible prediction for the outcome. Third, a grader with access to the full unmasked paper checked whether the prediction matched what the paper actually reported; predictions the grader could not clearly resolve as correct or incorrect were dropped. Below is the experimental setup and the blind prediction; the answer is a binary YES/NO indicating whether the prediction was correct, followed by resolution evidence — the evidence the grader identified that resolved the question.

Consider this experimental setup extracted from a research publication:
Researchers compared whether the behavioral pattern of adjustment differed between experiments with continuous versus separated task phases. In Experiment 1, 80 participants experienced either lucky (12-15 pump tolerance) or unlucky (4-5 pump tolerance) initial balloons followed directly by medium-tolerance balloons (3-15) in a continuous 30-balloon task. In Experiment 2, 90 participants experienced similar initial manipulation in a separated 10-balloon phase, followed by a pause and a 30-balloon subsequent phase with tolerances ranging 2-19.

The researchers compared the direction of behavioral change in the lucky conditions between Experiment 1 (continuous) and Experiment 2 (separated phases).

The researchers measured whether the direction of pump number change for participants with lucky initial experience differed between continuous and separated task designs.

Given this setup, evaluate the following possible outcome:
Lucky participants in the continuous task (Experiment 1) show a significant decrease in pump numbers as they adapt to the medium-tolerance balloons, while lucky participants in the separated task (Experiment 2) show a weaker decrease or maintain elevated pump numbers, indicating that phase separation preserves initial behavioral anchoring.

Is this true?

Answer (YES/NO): NO